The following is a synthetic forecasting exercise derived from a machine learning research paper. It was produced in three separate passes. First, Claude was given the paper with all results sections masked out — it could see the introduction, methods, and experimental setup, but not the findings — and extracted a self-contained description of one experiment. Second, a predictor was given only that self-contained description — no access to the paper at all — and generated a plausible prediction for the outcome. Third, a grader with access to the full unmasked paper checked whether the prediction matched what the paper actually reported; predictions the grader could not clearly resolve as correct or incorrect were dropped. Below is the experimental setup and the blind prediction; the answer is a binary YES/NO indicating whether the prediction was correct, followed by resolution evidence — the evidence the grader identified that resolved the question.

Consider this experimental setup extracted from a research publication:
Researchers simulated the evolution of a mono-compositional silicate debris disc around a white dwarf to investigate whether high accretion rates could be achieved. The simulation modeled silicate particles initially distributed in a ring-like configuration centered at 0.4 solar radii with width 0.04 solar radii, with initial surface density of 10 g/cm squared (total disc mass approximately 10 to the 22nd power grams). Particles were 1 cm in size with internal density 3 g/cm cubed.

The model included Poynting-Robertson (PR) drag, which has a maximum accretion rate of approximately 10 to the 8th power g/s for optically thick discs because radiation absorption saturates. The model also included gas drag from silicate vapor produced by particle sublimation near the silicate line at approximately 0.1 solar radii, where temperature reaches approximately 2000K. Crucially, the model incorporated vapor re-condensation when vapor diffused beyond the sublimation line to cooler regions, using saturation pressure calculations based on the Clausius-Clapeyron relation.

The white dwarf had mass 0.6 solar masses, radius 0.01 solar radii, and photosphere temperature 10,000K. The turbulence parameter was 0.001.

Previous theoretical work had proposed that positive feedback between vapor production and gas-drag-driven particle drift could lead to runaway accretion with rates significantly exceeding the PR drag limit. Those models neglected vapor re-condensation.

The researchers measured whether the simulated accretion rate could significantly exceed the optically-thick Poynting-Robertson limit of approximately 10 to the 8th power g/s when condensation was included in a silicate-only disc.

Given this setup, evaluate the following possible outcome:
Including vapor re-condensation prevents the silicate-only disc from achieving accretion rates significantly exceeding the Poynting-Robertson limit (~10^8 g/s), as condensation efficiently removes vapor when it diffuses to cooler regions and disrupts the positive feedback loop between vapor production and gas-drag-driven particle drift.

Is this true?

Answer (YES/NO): YES